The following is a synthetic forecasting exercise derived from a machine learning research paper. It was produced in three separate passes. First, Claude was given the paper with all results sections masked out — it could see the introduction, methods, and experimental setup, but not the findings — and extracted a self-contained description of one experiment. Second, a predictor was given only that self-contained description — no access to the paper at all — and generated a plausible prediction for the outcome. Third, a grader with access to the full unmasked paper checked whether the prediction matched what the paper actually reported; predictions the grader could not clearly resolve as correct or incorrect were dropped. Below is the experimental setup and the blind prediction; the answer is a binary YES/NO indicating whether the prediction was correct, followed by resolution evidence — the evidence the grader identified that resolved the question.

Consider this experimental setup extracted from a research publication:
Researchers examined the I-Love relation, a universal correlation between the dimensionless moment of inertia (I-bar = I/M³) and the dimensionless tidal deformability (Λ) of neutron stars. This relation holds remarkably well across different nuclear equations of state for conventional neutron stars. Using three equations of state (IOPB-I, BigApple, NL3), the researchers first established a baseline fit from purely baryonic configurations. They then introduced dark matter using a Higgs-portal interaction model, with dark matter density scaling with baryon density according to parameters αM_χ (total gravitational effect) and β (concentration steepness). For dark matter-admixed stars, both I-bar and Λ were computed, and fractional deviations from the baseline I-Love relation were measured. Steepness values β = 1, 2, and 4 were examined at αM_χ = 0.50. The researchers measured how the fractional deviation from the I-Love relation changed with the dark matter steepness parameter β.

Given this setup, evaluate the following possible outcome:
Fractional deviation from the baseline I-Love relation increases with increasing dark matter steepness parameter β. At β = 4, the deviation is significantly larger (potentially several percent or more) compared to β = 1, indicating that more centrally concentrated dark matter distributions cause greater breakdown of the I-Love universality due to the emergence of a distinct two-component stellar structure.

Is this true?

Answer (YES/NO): NO